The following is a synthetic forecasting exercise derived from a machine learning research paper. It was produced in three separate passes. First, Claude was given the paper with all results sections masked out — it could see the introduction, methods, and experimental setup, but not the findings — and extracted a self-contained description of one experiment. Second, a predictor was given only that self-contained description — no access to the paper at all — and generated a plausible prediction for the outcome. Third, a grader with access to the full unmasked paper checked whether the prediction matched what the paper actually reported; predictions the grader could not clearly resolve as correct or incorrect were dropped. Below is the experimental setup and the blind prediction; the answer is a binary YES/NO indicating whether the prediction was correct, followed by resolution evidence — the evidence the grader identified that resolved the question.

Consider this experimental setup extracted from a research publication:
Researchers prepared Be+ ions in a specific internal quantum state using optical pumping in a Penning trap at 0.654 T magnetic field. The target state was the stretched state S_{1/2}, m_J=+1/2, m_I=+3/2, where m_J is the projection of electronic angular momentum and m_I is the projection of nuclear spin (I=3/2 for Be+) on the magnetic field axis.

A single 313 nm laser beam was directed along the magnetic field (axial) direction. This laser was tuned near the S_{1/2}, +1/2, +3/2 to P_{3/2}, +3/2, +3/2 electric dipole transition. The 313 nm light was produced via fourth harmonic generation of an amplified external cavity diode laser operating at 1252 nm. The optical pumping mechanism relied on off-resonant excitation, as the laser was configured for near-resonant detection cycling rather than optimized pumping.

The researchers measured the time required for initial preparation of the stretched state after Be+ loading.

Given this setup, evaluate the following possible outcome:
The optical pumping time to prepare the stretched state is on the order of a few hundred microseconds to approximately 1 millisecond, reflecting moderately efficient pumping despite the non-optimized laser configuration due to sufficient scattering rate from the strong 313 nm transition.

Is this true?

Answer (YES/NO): NO